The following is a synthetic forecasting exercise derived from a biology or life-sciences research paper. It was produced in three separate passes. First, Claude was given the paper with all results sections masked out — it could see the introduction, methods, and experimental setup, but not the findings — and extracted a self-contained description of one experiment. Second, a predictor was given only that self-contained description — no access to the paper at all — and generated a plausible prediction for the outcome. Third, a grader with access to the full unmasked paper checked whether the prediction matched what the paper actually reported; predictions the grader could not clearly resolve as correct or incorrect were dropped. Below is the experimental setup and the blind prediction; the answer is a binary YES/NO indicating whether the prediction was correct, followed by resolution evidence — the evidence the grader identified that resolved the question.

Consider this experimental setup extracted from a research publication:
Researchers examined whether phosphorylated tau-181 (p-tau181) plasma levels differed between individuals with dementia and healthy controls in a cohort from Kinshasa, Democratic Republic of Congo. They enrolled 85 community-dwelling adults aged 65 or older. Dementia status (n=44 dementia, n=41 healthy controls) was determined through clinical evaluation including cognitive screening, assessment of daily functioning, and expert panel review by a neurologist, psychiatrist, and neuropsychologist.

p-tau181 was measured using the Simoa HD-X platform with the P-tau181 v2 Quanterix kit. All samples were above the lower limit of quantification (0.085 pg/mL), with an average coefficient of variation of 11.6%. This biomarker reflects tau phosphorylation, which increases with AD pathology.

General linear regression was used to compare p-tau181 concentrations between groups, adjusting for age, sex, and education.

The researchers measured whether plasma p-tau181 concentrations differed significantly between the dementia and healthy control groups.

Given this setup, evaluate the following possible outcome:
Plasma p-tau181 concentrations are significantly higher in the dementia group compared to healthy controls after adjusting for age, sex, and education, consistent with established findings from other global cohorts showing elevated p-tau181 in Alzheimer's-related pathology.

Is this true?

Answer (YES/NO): NO